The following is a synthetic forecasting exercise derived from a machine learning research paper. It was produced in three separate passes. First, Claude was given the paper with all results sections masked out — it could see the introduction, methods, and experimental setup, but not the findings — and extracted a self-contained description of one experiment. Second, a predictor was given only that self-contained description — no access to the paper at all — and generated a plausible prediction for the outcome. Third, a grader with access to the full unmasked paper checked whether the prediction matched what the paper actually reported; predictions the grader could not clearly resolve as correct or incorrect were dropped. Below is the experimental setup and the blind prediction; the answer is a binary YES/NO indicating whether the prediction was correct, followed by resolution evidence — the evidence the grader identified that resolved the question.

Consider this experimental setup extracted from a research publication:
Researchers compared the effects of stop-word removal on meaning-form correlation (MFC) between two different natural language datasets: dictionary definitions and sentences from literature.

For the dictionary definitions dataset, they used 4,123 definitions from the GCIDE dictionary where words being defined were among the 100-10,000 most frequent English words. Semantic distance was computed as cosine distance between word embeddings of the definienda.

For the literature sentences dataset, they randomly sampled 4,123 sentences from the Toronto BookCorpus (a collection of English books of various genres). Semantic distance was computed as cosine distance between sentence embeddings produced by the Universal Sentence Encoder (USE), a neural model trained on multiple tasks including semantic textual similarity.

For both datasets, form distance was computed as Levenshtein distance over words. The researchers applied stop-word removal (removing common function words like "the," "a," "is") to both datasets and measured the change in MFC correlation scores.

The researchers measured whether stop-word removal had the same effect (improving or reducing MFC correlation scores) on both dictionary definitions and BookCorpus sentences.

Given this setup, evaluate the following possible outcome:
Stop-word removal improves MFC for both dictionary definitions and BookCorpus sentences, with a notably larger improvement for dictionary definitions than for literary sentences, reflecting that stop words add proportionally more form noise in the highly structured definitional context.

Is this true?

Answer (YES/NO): NO